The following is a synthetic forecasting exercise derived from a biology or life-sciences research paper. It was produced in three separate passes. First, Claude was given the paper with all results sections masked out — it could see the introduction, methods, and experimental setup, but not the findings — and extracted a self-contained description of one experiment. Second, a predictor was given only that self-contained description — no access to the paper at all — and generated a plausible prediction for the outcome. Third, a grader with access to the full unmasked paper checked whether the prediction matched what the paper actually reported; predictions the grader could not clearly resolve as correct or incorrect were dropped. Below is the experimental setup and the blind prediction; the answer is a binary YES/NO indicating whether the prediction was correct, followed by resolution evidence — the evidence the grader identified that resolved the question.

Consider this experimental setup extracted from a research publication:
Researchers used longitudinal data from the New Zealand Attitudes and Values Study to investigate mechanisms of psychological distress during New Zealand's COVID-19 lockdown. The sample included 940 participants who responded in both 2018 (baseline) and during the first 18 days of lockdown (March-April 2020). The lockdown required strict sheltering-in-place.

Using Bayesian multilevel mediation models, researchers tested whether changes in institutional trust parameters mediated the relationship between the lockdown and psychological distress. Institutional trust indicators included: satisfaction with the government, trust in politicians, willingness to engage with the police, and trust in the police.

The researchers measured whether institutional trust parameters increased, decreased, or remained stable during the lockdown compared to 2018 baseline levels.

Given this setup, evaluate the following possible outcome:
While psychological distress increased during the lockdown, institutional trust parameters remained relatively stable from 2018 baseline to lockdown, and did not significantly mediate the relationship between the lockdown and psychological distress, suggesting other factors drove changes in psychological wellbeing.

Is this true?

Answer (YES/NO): NO